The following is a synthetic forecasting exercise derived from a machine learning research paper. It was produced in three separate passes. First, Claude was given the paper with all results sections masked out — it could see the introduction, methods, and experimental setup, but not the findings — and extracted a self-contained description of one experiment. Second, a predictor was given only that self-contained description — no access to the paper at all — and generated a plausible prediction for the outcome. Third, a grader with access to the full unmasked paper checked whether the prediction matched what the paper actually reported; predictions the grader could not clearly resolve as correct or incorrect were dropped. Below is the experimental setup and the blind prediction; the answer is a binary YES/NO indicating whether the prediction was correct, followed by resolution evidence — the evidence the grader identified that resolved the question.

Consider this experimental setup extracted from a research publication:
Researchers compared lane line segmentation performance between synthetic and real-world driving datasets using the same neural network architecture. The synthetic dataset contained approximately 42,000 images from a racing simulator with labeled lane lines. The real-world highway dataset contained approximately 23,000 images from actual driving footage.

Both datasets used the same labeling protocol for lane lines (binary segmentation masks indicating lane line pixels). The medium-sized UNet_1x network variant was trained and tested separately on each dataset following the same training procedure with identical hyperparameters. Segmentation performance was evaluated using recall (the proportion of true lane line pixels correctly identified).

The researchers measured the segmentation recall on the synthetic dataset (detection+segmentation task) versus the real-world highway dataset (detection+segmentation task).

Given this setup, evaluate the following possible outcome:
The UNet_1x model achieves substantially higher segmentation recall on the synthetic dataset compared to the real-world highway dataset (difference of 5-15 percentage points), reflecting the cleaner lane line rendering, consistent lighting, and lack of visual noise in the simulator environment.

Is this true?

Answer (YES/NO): NO